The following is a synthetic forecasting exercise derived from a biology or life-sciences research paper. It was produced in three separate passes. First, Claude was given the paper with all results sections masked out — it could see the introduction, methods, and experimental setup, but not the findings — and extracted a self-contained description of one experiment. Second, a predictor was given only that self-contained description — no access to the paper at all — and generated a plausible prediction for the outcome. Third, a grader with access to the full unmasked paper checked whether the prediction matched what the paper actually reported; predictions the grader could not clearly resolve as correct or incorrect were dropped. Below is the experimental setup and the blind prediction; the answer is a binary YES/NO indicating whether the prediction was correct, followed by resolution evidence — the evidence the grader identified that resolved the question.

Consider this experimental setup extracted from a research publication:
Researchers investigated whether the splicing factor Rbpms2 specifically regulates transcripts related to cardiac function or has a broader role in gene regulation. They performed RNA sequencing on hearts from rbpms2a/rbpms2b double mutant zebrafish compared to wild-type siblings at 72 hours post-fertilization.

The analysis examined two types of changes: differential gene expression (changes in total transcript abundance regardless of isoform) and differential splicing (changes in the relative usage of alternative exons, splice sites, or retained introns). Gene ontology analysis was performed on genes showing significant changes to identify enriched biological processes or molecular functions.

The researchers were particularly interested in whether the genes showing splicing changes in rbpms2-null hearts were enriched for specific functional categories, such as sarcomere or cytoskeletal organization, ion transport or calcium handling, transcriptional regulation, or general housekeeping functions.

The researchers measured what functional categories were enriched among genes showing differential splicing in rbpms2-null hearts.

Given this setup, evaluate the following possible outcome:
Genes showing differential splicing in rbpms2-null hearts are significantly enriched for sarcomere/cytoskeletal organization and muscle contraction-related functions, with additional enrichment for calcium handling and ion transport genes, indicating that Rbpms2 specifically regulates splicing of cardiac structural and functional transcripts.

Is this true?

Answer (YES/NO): NO